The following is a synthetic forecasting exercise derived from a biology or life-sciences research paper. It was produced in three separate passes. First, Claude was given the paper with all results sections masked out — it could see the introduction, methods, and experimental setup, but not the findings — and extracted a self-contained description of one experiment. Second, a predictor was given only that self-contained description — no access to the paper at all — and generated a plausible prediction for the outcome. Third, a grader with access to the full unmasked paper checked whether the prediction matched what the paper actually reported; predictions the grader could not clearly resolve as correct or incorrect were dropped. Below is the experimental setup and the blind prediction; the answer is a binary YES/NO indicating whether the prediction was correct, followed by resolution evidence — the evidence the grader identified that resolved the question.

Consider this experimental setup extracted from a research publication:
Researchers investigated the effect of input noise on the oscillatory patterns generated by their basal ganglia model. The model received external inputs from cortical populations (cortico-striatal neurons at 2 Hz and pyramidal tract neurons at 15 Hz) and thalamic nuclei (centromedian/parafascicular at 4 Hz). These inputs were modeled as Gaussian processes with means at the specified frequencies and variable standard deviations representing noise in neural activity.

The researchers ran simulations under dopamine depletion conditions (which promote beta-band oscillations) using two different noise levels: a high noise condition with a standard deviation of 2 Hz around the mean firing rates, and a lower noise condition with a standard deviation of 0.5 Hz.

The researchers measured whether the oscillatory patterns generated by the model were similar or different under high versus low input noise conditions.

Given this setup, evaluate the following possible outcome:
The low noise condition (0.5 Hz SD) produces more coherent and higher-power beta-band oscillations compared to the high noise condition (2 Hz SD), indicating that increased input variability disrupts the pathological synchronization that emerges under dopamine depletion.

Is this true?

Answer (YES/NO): NO